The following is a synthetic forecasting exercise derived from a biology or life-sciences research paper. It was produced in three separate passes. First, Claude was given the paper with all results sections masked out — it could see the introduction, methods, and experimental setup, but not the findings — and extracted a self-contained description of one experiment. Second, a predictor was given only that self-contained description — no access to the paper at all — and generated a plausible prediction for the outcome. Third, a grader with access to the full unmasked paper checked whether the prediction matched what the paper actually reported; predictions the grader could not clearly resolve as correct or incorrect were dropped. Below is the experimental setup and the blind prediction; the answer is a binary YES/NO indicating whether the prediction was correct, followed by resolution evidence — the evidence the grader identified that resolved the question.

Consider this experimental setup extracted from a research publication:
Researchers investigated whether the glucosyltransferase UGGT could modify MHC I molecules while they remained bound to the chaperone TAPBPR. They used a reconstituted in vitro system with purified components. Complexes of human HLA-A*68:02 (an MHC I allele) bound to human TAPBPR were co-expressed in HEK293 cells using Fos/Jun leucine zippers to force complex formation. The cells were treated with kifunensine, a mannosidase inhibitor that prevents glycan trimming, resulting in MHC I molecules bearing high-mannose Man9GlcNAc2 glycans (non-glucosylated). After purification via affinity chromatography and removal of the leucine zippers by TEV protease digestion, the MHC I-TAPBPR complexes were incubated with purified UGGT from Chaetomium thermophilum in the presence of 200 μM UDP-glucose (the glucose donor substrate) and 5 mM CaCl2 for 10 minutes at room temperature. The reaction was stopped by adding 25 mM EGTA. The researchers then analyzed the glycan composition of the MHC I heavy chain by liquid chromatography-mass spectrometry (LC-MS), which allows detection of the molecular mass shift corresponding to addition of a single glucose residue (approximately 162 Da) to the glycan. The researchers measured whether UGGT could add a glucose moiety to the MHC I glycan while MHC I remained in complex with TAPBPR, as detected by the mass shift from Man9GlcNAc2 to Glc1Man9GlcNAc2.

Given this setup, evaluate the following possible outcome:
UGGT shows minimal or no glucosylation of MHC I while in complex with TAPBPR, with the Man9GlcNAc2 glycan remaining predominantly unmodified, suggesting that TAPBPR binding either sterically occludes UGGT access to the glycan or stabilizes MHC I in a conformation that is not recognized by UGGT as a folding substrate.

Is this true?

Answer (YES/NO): NO